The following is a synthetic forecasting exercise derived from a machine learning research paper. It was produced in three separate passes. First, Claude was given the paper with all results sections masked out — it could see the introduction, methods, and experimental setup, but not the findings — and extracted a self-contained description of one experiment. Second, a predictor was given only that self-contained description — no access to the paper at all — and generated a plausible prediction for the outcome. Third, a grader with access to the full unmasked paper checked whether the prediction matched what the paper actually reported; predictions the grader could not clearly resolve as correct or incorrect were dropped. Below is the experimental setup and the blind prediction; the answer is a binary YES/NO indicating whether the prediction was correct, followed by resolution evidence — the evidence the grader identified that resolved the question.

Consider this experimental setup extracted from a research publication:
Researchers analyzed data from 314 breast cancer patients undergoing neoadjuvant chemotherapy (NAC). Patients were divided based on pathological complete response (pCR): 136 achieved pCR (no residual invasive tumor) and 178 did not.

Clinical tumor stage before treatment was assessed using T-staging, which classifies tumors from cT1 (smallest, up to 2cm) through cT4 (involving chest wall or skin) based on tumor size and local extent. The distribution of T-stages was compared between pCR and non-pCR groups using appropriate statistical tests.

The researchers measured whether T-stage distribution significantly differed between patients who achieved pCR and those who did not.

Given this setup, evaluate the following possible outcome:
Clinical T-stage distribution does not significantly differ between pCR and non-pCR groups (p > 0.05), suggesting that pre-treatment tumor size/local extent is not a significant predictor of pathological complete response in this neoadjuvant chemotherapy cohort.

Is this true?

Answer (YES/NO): YES